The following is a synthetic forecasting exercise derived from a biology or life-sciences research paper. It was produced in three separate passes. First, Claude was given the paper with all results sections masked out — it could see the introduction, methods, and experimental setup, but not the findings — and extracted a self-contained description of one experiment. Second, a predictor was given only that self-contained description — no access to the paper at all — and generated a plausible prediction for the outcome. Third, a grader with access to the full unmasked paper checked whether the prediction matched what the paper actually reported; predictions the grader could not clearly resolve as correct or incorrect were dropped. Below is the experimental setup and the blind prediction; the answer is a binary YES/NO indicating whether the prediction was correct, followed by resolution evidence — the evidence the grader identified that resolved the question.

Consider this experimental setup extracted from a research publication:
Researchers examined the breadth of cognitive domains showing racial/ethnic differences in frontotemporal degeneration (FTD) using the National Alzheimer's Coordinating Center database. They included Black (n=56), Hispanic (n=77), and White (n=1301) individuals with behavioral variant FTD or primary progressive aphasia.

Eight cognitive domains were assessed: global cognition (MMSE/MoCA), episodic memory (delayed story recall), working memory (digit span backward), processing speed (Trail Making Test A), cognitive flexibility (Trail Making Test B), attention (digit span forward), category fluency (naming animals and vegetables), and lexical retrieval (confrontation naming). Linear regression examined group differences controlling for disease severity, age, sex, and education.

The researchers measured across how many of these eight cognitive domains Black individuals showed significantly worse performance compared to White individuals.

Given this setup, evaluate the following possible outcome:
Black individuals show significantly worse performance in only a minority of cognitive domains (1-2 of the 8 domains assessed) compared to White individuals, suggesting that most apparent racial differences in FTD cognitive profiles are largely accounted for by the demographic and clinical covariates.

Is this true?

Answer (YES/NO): NO